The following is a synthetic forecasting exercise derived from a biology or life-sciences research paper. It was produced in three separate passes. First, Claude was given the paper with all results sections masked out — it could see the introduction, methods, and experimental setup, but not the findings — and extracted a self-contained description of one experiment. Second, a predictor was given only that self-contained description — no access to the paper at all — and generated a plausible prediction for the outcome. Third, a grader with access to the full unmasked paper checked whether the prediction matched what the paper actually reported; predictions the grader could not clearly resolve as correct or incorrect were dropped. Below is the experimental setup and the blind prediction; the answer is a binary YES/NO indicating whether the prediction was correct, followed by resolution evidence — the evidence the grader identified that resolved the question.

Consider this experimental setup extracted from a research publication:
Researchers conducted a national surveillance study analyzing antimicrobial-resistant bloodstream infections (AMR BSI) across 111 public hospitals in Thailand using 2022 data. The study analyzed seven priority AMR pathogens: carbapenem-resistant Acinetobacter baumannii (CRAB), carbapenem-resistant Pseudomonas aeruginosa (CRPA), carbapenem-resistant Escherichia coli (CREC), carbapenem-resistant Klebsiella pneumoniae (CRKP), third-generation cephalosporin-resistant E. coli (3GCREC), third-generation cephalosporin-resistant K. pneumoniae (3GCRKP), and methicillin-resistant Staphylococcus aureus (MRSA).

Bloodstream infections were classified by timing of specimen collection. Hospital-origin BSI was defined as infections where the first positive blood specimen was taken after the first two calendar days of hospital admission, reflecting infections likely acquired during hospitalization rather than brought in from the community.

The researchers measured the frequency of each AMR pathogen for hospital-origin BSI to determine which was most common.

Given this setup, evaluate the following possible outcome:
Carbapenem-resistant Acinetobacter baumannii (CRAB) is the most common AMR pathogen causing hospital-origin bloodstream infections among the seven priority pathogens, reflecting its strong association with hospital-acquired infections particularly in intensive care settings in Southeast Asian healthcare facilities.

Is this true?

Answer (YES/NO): YES